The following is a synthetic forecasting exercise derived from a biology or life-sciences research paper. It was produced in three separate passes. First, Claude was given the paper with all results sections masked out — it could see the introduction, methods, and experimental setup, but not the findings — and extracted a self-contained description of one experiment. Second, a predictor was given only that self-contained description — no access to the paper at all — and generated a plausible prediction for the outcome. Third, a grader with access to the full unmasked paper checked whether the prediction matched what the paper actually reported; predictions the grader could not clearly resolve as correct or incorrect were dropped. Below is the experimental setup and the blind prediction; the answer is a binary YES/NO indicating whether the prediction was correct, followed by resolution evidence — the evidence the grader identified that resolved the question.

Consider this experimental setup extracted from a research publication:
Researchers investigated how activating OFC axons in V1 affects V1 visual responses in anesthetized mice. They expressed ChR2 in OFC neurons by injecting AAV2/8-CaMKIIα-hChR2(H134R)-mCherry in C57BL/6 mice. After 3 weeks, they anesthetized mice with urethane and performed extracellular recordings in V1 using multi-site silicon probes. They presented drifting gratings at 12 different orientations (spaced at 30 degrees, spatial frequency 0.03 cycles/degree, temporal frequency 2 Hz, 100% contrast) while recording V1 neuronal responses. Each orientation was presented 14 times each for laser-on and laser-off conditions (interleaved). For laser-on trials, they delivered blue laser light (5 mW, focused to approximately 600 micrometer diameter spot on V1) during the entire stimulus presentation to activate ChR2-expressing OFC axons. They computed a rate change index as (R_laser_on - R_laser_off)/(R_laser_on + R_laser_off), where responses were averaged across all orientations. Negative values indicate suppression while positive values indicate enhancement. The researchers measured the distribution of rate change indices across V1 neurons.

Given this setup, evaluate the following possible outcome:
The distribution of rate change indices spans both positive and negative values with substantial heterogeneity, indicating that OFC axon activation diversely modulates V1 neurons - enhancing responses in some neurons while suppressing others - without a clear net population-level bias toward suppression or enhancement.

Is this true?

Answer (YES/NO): NO